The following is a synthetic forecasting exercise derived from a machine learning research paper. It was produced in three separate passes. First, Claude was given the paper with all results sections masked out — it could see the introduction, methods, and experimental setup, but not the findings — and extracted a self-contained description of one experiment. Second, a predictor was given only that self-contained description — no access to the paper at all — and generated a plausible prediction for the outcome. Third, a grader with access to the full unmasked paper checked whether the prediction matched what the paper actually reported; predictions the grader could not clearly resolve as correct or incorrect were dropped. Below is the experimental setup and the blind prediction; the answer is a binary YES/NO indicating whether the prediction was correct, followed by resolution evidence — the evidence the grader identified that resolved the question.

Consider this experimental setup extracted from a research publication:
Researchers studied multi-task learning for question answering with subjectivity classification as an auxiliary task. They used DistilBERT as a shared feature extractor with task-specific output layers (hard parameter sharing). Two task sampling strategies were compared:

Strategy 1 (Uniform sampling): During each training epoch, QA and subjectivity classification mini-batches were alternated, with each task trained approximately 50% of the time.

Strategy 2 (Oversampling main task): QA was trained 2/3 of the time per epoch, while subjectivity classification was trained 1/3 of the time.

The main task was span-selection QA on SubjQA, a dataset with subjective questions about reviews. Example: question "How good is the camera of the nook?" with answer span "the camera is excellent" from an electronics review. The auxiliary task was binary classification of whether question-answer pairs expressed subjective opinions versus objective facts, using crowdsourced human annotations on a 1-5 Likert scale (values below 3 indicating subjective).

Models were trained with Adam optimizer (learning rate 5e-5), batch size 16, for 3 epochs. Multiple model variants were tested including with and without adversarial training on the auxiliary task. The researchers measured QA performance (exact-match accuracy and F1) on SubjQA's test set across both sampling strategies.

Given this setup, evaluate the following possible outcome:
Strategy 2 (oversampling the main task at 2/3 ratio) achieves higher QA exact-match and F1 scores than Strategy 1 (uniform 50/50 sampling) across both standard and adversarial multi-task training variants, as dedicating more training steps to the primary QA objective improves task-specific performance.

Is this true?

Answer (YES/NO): NO